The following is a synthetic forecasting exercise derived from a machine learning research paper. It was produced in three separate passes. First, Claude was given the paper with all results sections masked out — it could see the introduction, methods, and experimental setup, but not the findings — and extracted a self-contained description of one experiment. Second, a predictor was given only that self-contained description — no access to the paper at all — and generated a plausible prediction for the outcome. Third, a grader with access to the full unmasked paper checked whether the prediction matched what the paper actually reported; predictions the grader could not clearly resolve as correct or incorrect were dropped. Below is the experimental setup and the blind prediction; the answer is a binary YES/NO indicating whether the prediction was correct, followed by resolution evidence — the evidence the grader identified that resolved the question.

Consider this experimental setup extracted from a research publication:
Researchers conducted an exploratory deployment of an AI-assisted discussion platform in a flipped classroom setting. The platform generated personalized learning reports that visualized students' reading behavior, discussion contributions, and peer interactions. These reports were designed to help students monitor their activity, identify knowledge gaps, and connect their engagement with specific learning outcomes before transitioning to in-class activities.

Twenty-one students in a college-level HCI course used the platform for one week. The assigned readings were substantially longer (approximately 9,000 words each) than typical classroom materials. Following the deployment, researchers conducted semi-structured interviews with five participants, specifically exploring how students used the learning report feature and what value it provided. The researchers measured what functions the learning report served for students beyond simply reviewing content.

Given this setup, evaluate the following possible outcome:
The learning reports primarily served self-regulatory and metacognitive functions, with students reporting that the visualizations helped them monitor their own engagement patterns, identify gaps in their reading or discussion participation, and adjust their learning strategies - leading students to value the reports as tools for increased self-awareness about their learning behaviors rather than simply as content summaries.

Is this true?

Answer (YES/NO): NO